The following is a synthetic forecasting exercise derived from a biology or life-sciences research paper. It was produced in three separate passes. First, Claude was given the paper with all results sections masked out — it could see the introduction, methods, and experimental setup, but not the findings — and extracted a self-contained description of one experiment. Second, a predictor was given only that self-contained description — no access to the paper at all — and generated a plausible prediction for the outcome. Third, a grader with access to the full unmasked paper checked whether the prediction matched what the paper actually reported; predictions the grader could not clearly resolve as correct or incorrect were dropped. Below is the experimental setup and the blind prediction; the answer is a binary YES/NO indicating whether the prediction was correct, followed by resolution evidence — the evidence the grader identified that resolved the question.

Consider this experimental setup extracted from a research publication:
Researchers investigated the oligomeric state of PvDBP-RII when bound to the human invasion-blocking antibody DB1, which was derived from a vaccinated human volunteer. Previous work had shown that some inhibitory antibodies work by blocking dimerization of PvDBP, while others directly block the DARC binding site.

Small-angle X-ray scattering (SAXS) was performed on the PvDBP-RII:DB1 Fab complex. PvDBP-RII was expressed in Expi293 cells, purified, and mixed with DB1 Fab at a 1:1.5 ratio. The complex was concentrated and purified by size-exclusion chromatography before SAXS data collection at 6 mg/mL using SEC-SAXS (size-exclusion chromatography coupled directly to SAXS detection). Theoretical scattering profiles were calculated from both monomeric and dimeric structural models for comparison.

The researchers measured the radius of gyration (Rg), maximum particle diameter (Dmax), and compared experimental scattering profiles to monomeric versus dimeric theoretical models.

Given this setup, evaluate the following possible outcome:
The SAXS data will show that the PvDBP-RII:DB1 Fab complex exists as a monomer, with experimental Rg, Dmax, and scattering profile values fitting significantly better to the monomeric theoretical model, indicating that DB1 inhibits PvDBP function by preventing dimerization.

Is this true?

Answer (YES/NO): NO